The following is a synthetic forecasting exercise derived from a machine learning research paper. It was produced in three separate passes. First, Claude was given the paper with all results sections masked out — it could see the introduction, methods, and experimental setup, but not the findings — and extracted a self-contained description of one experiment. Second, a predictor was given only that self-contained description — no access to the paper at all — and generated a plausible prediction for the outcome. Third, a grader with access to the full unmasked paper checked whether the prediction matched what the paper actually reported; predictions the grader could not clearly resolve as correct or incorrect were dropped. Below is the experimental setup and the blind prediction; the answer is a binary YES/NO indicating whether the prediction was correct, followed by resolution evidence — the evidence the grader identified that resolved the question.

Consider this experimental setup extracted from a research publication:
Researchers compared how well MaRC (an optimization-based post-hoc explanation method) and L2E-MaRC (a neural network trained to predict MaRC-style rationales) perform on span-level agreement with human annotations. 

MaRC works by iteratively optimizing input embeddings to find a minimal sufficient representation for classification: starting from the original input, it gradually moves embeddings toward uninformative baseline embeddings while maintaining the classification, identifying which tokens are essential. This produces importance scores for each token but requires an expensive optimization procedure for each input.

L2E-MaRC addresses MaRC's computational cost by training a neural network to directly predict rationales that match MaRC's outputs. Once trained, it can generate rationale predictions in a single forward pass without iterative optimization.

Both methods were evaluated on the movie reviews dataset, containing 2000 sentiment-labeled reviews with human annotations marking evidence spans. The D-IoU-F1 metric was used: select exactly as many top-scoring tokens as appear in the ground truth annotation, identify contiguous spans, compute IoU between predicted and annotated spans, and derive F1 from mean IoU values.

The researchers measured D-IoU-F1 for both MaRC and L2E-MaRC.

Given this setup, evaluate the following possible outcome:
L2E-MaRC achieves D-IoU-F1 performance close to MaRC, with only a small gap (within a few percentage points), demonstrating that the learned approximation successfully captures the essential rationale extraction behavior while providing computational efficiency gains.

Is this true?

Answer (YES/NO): YES